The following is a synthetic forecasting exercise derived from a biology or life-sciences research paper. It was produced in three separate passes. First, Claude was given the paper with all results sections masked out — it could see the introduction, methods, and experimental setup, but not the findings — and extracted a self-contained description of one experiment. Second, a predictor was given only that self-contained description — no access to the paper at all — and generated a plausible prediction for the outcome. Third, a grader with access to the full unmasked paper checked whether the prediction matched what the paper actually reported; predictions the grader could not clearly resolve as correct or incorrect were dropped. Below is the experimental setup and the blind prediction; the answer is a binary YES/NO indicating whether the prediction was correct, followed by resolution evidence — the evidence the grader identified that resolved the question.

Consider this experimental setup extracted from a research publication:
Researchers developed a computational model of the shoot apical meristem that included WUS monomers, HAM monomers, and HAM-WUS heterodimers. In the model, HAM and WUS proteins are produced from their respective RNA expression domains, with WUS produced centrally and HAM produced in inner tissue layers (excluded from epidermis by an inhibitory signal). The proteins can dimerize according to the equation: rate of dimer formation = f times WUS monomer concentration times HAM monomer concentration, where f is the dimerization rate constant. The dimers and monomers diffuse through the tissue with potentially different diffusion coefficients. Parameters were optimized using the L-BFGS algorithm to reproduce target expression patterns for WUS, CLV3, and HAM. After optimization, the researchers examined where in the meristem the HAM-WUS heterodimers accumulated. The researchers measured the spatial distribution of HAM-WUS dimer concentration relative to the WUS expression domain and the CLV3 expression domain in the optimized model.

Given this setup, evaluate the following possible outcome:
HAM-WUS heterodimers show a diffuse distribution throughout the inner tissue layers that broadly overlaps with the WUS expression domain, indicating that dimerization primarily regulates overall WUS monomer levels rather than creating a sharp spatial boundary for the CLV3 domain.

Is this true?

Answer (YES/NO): NO